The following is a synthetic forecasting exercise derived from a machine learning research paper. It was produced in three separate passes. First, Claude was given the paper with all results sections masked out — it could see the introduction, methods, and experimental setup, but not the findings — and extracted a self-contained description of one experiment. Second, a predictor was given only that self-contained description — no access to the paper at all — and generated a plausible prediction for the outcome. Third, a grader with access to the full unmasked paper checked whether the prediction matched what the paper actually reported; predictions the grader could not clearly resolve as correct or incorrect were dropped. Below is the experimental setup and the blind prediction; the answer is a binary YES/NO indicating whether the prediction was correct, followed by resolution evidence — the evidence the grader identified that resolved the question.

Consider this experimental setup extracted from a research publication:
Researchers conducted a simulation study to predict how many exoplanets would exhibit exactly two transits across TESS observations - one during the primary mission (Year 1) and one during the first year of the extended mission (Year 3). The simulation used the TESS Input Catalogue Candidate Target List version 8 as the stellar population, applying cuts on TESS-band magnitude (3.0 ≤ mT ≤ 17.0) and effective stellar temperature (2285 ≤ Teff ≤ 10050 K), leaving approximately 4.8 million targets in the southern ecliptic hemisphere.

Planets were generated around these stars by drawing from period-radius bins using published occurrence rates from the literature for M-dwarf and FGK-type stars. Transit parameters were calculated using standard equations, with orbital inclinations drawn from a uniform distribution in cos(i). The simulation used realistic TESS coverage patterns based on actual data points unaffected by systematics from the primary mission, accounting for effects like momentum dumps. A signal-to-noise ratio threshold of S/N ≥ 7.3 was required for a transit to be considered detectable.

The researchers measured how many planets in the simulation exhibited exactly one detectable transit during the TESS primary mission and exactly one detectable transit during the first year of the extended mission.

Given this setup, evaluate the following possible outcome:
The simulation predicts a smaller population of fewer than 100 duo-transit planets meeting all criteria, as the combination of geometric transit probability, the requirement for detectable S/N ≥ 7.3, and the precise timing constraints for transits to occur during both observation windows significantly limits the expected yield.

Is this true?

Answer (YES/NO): NO